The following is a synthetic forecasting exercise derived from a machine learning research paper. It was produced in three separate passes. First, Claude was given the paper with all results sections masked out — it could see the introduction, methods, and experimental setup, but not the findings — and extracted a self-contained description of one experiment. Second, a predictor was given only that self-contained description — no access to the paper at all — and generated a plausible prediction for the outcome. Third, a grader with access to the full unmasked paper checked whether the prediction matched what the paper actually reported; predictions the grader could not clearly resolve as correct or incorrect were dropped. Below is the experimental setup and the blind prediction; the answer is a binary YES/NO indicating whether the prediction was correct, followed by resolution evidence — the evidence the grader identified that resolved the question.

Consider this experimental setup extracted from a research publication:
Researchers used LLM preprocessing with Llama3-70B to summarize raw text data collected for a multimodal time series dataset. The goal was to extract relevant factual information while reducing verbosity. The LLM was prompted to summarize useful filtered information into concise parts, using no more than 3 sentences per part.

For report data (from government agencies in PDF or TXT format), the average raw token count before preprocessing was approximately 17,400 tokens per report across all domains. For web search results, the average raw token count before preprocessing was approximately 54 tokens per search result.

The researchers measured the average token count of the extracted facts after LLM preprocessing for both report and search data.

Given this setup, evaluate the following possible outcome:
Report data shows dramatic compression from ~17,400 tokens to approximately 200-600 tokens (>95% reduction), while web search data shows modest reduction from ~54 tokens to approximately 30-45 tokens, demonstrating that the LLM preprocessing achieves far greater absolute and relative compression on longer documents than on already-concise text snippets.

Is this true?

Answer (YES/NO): NO